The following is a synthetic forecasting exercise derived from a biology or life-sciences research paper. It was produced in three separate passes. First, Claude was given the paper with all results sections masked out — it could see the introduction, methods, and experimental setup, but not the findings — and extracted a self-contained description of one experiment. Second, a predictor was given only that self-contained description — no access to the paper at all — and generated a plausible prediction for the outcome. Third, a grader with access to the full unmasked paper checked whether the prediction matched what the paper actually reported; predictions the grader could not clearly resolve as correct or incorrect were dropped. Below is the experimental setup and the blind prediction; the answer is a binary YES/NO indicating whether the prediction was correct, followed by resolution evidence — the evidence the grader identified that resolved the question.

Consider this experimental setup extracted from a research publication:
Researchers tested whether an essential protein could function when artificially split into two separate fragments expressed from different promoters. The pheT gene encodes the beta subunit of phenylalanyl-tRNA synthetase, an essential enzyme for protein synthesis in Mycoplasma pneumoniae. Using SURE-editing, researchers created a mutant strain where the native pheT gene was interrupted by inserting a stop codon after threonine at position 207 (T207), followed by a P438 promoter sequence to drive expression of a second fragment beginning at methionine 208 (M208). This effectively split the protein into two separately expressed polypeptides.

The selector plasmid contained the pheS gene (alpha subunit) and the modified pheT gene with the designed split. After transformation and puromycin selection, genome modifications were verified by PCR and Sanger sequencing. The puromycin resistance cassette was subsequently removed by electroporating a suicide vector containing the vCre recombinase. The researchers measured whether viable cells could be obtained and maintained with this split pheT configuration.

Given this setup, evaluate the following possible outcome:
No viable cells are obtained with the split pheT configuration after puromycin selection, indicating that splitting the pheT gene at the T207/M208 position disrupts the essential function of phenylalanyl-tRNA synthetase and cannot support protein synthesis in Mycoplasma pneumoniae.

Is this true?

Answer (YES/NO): NO